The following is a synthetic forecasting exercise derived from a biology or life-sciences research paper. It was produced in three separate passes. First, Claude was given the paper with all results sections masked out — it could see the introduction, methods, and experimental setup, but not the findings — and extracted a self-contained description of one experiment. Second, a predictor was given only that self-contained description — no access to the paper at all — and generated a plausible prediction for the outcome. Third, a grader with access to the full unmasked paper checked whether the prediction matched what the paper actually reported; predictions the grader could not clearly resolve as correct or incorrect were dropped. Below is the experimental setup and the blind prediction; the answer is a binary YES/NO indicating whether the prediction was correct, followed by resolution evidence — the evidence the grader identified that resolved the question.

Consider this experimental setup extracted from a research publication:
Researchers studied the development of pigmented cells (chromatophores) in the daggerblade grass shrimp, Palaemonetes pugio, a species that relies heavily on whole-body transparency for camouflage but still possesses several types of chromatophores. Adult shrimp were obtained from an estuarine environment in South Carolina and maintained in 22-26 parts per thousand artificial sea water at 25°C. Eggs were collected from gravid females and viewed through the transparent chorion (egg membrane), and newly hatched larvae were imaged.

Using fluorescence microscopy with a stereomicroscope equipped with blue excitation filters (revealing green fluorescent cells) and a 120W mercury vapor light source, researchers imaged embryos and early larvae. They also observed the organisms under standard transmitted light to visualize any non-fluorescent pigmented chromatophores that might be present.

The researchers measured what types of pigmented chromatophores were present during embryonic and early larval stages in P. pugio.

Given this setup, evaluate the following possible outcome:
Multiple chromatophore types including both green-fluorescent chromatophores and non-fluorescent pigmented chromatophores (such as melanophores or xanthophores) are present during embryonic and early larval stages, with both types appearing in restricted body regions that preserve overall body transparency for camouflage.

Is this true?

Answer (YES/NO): NO